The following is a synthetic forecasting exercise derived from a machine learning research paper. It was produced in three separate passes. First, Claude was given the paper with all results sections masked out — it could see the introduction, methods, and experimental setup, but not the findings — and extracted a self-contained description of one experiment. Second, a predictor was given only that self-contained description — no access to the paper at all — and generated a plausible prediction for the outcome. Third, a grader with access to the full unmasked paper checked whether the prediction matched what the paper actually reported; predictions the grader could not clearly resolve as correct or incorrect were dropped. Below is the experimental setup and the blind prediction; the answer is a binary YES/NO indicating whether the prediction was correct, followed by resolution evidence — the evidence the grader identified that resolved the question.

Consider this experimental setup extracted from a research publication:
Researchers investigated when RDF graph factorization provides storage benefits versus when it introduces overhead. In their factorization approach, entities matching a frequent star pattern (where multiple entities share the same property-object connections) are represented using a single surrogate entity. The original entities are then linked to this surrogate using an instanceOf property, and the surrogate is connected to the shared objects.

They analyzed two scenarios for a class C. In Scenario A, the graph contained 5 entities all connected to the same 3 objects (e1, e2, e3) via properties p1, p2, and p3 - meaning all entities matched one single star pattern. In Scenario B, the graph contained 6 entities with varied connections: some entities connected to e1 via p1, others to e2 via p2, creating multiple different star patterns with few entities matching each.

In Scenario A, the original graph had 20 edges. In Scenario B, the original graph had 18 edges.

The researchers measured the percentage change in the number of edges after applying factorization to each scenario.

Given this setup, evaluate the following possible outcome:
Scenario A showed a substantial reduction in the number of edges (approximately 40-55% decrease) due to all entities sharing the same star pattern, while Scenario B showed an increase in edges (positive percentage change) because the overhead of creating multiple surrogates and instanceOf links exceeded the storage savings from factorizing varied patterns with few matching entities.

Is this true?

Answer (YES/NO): YES